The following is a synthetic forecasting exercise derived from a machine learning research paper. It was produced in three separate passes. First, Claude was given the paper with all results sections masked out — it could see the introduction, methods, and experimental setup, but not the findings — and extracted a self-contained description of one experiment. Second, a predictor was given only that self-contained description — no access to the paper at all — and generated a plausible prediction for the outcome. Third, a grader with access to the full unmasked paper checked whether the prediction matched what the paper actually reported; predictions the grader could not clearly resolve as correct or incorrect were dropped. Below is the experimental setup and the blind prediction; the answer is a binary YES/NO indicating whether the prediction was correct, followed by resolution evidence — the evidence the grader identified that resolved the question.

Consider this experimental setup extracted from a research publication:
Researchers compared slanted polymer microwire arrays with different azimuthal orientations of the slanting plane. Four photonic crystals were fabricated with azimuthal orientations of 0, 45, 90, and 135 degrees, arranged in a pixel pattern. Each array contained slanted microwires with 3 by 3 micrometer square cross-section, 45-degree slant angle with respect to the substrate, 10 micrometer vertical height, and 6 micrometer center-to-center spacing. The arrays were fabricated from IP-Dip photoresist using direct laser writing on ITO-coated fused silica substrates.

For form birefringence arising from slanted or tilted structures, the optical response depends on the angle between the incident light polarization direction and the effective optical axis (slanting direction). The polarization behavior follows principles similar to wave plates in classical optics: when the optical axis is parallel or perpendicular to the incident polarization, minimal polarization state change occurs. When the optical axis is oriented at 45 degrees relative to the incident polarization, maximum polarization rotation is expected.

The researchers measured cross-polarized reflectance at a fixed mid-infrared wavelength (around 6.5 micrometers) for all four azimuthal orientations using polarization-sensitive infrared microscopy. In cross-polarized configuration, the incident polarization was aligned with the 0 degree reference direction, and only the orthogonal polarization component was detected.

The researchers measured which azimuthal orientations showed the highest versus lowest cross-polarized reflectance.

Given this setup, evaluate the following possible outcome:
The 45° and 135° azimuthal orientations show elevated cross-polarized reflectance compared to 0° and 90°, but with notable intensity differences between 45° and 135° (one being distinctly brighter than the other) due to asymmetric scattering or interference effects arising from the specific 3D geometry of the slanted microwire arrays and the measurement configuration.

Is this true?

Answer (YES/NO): YES